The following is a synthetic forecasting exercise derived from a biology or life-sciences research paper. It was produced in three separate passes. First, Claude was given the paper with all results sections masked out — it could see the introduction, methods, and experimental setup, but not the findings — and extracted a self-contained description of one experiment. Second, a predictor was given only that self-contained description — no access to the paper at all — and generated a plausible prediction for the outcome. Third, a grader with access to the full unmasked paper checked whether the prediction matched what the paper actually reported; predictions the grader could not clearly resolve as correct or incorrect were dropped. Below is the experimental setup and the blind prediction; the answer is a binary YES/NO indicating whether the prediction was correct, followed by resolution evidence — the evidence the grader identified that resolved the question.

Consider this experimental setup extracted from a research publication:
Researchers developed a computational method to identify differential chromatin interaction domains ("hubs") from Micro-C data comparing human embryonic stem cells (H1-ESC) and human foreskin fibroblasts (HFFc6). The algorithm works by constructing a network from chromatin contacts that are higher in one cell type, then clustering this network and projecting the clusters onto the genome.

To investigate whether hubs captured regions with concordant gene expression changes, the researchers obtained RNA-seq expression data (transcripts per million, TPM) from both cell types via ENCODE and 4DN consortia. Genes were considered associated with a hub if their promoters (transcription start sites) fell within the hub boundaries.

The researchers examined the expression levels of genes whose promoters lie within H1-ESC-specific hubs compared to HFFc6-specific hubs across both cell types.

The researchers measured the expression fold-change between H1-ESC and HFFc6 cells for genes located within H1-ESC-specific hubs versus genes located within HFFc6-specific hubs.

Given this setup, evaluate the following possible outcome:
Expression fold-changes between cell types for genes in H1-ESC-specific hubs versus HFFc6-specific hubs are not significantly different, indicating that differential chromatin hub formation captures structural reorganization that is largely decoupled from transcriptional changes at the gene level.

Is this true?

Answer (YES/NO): NO